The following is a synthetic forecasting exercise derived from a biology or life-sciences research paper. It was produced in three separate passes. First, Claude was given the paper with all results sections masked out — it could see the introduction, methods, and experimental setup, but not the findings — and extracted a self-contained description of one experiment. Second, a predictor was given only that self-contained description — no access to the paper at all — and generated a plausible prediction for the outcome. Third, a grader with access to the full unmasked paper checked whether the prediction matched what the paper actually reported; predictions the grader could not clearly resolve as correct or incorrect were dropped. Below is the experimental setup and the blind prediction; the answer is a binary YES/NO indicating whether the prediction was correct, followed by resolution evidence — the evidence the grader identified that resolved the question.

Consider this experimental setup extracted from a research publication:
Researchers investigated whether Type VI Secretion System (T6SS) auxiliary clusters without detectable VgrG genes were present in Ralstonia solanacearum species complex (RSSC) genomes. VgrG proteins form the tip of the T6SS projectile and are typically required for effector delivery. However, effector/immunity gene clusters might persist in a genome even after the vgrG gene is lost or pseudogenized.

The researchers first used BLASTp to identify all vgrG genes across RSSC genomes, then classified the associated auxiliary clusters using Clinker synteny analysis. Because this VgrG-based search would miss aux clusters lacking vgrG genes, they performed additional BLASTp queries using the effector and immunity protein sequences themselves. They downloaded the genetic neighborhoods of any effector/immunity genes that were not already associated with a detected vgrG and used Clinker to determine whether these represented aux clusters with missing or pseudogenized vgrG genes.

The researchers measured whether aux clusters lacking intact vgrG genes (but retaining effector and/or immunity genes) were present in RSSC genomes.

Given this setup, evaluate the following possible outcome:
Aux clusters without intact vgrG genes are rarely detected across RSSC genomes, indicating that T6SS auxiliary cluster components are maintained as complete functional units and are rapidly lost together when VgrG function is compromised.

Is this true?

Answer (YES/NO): NO